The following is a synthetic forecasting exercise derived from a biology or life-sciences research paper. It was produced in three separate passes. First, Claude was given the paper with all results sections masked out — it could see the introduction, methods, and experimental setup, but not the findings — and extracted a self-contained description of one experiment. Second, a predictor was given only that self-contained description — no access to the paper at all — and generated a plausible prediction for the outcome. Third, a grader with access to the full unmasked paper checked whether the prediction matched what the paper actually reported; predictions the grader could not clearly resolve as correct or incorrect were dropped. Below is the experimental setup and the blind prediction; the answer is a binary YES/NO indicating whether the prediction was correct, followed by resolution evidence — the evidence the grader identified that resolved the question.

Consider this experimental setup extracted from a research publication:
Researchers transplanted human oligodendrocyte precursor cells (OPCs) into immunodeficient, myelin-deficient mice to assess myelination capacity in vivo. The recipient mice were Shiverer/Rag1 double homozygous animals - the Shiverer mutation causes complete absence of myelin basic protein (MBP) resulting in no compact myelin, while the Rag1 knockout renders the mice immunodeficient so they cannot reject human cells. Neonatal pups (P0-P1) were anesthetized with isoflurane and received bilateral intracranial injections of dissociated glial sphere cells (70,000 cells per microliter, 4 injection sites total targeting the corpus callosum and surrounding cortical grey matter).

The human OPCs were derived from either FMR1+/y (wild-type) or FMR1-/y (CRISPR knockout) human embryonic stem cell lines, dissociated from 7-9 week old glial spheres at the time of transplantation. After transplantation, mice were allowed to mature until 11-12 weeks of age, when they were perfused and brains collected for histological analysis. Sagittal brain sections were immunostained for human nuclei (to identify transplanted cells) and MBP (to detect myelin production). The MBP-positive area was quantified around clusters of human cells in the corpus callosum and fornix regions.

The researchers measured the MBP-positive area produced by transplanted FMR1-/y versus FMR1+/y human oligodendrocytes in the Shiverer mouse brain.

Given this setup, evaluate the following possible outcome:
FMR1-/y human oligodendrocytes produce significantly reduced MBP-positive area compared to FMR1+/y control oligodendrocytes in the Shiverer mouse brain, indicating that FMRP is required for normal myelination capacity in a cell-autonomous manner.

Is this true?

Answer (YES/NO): YES